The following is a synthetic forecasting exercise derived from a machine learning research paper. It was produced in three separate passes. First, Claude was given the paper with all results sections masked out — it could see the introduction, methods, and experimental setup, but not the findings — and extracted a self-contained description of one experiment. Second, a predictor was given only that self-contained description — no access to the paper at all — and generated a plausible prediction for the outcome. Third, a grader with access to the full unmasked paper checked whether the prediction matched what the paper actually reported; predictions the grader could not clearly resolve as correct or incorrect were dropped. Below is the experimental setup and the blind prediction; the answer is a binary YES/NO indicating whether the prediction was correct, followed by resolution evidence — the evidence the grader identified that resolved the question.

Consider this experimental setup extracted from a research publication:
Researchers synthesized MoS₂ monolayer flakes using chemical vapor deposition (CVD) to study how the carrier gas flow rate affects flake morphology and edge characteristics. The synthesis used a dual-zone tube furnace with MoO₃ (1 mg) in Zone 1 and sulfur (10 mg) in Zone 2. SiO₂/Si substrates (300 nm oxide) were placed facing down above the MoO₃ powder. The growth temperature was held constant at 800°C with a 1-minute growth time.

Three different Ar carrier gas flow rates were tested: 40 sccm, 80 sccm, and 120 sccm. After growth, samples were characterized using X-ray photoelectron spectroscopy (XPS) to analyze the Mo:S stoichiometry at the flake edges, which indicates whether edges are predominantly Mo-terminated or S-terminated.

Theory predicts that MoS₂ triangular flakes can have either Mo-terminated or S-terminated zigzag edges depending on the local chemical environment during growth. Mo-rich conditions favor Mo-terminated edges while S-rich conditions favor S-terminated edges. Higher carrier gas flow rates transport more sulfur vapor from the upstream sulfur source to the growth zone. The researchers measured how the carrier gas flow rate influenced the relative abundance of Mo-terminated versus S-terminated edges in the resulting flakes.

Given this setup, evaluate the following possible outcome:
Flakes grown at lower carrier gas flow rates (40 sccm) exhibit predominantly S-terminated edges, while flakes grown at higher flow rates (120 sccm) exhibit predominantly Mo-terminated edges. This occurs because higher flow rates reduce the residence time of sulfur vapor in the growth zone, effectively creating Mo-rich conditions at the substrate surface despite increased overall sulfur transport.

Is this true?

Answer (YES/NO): NO